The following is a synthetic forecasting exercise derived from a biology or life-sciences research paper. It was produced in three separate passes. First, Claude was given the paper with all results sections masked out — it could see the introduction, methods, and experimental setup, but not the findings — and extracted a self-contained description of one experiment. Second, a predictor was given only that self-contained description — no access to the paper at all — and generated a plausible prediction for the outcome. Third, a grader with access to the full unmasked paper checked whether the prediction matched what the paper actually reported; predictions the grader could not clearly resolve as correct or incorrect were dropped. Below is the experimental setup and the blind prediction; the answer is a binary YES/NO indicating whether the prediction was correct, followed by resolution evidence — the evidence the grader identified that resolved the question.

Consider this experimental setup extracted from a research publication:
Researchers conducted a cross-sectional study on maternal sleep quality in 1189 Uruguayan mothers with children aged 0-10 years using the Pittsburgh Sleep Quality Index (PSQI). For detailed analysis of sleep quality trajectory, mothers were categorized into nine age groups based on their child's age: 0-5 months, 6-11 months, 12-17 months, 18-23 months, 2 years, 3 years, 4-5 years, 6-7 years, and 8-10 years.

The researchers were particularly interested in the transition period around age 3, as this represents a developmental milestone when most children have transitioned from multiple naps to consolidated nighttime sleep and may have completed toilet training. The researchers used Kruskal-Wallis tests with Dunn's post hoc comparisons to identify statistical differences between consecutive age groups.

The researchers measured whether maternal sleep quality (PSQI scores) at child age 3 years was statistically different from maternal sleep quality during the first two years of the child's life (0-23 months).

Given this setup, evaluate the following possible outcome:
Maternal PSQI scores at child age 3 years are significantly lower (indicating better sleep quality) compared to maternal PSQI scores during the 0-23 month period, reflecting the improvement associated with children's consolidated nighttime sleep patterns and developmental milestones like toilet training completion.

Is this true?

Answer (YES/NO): YES